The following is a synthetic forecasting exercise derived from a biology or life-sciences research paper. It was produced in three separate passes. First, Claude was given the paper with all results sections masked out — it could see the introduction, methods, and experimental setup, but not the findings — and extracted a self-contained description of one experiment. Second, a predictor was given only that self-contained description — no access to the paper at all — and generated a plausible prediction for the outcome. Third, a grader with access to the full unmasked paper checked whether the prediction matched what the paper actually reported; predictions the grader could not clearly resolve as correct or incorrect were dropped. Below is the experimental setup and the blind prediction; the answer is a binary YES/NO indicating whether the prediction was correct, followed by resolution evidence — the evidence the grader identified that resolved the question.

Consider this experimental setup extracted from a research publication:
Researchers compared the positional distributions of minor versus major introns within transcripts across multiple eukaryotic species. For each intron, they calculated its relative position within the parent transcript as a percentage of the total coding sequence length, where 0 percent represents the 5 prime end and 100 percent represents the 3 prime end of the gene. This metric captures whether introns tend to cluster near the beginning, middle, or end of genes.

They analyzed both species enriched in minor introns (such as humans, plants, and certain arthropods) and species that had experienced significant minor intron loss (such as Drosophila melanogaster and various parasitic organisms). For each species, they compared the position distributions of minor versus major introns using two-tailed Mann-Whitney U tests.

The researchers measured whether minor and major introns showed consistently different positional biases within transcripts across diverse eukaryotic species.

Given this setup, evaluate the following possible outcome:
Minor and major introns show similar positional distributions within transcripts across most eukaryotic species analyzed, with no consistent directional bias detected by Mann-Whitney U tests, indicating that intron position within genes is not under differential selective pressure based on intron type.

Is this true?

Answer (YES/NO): NO